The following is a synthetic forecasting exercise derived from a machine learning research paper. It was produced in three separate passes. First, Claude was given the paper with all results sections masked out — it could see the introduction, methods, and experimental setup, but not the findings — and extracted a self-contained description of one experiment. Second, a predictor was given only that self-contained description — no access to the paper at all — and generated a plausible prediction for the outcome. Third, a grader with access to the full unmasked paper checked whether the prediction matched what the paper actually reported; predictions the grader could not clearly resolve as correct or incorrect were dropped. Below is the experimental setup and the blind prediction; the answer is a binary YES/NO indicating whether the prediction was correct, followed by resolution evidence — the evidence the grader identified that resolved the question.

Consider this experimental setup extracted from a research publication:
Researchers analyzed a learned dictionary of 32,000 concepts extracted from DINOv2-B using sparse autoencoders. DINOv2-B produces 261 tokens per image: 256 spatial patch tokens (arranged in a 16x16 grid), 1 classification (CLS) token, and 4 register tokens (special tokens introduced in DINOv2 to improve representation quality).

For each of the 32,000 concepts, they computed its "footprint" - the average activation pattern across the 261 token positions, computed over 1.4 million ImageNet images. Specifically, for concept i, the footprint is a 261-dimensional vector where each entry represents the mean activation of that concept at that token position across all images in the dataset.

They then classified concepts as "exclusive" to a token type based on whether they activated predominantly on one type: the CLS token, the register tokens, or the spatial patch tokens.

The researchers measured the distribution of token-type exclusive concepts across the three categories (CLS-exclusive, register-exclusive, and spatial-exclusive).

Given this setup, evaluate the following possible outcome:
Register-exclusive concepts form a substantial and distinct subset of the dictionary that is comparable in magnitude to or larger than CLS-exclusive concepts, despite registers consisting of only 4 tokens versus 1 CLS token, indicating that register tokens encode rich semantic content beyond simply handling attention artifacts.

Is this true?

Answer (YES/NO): YES